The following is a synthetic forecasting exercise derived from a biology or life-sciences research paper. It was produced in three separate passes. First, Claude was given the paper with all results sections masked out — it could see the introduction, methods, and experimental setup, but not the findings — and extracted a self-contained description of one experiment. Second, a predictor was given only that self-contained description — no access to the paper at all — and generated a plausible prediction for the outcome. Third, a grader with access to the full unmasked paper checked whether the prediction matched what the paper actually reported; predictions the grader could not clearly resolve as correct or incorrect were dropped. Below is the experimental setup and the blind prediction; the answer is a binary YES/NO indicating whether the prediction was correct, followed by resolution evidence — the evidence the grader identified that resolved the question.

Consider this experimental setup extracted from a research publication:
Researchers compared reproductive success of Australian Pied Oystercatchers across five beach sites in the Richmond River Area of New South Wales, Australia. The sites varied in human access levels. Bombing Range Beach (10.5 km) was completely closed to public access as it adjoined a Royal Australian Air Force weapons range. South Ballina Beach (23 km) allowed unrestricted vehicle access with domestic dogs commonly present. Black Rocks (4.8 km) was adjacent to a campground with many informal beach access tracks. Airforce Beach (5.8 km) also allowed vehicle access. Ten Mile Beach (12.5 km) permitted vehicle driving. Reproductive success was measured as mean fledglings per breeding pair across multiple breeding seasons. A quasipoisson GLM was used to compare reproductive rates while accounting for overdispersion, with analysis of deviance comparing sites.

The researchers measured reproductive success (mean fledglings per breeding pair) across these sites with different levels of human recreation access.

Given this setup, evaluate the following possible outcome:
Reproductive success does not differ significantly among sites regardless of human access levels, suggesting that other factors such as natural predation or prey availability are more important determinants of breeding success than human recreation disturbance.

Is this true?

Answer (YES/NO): NO